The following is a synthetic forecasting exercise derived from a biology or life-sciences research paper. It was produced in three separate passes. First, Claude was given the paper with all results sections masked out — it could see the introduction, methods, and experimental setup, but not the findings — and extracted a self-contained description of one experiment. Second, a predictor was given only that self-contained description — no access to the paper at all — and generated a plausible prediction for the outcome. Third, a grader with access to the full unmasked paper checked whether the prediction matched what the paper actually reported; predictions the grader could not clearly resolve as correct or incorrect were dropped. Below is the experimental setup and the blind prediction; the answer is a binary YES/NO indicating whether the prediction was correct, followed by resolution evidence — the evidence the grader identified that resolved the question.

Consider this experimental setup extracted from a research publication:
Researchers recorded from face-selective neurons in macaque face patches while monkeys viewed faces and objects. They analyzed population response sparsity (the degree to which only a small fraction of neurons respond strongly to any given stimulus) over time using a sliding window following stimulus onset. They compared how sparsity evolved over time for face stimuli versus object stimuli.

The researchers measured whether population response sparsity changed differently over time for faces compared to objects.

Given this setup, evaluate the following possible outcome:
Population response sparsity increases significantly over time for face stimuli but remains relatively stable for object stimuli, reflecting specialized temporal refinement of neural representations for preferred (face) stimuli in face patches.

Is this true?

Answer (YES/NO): YES